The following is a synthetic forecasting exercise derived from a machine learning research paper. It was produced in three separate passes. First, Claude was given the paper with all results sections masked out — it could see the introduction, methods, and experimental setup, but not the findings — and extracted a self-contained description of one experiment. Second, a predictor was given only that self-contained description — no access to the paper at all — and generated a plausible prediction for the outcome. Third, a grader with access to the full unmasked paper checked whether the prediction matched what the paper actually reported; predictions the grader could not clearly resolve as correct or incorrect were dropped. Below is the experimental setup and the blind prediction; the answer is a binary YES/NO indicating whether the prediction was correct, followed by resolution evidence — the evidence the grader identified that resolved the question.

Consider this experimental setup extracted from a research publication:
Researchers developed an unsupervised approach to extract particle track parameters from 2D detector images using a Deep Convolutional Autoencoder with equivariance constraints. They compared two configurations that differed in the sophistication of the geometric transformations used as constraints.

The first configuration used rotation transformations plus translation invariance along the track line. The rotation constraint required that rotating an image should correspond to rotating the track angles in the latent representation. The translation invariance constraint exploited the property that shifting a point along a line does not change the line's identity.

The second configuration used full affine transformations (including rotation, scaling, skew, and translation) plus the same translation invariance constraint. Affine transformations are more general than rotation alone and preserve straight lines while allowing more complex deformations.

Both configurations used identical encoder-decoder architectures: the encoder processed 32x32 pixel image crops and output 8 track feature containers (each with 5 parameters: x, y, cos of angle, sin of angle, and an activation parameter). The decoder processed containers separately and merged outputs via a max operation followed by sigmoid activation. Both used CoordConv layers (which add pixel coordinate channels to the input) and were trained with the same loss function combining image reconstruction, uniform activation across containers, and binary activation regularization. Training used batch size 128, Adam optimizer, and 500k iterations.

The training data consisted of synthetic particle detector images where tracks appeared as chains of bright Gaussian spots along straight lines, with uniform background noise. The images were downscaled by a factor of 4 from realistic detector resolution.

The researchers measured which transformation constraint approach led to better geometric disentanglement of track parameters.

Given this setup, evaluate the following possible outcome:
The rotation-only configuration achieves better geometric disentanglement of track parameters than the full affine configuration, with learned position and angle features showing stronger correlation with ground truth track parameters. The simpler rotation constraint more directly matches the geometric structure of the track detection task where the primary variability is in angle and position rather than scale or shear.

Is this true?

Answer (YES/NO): NO